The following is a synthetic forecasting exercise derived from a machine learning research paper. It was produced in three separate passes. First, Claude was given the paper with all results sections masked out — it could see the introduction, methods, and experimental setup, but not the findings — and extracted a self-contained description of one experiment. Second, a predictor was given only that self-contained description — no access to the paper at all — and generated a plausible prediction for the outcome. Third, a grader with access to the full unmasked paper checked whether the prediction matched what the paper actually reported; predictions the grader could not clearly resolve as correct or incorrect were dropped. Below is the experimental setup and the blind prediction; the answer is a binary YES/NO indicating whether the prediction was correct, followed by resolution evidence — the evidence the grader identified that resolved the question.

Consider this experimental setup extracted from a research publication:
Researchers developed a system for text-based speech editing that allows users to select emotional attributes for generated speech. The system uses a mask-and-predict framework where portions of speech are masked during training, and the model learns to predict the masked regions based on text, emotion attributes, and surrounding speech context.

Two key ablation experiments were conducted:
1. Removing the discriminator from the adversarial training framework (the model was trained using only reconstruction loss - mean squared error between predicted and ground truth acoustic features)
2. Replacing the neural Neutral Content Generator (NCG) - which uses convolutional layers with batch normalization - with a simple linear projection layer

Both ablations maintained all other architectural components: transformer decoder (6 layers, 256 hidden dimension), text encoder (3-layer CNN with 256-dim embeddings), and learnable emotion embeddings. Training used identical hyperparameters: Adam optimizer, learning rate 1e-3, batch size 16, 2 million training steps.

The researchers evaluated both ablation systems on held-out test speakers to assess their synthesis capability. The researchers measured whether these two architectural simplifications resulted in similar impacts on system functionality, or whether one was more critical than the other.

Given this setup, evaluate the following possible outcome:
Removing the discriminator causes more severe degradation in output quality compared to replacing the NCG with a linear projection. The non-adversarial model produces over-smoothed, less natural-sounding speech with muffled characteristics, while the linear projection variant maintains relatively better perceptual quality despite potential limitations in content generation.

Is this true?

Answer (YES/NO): NO